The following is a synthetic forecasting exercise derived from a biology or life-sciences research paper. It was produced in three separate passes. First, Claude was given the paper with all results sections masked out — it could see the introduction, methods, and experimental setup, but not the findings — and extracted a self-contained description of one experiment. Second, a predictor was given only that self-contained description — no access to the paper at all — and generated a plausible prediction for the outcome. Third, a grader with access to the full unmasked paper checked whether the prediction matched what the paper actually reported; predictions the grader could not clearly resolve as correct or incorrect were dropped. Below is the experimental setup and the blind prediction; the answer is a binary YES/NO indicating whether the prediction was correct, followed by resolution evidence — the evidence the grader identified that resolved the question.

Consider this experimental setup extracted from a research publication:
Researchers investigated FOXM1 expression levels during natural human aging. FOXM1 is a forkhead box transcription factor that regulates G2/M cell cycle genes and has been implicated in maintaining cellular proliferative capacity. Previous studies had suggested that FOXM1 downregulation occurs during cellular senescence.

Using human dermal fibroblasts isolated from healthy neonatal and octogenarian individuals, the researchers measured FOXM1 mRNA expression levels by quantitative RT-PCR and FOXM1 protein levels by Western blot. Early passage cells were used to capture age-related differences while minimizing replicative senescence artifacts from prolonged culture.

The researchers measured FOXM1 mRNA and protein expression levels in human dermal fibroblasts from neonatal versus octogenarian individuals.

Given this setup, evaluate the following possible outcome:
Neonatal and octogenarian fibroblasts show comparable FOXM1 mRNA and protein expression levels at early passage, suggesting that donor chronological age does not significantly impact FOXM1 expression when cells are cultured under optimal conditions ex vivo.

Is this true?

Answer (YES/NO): NO